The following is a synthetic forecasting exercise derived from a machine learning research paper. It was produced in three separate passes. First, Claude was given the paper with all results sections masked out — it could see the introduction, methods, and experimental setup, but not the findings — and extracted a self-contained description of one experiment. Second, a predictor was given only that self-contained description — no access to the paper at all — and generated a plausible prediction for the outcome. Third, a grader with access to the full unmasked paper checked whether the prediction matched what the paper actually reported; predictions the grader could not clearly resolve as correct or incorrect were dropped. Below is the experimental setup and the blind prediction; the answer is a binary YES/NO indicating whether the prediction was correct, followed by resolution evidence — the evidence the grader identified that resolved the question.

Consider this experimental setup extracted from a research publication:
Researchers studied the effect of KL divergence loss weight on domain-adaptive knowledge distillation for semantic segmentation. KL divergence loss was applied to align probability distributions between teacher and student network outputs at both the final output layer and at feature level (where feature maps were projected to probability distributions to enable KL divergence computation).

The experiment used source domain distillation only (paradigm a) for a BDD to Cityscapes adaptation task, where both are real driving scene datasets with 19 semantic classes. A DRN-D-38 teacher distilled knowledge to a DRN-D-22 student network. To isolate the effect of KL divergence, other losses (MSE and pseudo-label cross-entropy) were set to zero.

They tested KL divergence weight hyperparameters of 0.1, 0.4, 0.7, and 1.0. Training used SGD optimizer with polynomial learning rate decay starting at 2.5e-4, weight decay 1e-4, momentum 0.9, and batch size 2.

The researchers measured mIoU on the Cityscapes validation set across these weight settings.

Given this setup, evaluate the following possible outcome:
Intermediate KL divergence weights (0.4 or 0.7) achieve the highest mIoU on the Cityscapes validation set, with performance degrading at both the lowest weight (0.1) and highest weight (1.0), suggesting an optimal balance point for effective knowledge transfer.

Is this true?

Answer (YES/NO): YES